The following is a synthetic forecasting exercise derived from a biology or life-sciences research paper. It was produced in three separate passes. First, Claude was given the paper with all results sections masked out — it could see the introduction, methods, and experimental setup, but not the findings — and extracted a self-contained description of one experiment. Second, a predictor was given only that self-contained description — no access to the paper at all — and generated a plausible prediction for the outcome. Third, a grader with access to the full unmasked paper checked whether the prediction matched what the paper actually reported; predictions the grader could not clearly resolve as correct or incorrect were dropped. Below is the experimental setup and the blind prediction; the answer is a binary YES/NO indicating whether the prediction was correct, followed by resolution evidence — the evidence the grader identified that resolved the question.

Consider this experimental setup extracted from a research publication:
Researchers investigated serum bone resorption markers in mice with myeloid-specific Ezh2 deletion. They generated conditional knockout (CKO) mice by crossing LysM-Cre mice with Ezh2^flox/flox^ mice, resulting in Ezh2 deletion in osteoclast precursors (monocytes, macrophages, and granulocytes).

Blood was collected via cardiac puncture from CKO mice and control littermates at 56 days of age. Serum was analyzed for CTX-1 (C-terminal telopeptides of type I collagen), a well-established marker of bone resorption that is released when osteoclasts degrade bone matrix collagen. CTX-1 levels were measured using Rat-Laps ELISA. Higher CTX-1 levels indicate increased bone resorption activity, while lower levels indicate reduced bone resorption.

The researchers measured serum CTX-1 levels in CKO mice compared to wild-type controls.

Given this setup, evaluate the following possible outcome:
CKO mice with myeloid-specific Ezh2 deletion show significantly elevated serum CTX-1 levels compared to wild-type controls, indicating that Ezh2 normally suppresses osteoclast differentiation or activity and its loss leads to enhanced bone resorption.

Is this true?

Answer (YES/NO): NO